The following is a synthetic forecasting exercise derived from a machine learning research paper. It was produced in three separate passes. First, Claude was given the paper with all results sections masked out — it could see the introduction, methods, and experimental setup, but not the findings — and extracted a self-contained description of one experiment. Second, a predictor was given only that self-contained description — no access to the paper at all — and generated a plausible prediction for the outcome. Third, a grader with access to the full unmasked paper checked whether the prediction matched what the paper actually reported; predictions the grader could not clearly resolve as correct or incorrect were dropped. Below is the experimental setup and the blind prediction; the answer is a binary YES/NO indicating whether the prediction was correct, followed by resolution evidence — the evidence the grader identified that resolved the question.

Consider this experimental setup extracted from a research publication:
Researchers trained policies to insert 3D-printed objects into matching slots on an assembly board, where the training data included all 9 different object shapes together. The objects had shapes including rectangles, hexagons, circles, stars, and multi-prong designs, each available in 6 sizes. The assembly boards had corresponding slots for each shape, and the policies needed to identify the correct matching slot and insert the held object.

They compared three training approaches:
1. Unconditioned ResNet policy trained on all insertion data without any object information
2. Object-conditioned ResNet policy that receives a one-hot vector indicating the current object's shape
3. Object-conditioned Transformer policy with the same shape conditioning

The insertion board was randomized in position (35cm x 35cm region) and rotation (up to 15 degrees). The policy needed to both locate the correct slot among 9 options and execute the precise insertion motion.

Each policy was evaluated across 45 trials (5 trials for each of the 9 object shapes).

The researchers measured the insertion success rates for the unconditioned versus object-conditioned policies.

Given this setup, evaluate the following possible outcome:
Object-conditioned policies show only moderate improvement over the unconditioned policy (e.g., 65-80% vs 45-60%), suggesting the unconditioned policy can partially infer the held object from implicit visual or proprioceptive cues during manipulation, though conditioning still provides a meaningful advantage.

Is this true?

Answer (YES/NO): NO